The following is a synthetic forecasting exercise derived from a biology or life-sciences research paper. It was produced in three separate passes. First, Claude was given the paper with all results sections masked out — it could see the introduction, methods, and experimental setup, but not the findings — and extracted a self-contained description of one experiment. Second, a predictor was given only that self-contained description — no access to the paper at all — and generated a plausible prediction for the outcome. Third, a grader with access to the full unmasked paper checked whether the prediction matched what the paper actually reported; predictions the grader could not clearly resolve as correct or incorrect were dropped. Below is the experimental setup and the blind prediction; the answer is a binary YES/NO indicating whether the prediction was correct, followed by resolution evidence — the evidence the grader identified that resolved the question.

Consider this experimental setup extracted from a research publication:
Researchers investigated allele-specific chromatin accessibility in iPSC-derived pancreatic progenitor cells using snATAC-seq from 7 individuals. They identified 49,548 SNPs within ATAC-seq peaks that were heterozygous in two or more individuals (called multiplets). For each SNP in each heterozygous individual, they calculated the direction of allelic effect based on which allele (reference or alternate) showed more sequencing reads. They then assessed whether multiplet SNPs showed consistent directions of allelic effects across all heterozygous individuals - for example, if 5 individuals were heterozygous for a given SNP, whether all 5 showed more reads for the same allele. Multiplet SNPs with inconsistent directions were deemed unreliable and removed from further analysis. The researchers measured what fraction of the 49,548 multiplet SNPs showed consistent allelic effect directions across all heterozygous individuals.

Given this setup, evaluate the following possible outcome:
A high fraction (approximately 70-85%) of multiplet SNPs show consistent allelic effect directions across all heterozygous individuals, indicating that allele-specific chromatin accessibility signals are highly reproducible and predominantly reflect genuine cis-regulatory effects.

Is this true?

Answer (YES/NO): NO